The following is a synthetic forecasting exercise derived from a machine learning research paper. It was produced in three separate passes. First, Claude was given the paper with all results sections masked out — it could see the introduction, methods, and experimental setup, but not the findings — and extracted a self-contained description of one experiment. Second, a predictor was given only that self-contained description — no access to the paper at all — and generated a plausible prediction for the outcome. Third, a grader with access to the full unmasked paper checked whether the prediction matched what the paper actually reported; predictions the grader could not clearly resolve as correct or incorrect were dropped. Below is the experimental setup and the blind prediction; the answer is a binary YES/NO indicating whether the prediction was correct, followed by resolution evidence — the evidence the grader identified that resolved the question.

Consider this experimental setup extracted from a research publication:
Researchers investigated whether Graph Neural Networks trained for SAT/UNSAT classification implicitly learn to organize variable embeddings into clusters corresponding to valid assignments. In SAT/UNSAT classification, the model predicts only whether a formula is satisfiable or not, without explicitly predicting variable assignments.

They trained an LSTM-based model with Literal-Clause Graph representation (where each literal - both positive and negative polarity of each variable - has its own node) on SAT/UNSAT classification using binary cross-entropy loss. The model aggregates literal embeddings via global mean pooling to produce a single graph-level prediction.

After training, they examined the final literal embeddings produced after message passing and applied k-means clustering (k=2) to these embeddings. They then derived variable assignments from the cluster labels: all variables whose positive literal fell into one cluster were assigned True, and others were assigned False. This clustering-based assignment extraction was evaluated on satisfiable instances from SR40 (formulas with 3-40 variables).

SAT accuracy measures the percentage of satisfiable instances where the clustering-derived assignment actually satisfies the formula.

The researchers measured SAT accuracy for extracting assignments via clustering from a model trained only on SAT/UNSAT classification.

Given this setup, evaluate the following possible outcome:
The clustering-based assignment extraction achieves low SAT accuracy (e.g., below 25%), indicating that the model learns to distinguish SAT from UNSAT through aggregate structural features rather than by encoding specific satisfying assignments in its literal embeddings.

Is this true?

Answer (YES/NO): NO